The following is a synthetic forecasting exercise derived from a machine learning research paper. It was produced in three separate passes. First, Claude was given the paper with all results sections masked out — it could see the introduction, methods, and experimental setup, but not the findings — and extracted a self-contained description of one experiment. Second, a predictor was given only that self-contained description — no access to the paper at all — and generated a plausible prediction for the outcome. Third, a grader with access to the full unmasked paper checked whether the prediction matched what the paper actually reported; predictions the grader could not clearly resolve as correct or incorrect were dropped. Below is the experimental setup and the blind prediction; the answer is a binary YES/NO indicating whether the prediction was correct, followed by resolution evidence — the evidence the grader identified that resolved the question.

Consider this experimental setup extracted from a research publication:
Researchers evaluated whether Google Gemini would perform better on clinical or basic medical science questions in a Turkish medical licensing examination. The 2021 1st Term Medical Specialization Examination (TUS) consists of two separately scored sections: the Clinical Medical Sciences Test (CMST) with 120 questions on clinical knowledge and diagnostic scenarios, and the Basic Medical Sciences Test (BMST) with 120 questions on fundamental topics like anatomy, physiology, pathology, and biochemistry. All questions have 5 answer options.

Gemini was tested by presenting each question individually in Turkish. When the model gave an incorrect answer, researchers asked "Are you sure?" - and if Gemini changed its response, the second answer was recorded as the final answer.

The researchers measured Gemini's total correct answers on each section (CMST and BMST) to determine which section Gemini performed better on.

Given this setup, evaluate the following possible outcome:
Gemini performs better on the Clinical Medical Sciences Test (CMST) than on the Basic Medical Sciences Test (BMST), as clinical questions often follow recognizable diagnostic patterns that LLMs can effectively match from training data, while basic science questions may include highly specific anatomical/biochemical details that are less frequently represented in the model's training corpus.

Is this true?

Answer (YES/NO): NO